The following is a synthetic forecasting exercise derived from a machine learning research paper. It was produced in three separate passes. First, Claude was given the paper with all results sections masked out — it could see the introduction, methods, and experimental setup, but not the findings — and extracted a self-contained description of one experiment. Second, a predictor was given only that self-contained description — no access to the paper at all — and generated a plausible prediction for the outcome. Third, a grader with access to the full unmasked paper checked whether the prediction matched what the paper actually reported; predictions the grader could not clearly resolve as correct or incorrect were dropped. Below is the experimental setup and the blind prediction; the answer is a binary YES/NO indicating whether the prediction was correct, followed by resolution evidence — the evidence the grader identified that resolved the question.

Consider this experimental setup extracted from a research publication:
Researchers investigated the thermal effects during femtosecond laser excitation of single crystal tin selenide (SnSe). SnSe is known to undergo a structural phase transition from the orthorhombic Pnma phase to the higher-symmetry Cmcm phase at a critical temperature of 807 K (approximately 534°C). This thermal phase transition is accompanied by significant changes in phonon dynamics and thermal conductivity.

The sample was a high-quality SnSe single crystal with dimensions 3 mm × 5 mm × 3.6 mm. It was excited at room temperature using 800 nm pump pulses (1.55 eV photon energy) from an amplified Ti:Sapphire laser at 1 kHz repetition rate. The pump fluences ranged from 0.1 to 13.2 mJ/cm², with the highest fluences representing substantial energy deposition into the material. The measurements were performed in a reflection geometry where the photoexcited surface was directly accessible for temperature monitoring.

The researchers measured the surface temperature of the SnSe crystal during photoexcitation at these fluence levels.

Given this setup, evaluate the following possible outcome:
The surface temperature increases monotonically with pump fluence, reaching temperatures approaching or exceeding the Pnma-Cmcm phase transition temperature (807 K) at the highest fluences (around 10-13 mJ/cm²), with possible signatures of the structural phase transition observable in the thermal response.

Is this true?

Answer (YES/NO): NO